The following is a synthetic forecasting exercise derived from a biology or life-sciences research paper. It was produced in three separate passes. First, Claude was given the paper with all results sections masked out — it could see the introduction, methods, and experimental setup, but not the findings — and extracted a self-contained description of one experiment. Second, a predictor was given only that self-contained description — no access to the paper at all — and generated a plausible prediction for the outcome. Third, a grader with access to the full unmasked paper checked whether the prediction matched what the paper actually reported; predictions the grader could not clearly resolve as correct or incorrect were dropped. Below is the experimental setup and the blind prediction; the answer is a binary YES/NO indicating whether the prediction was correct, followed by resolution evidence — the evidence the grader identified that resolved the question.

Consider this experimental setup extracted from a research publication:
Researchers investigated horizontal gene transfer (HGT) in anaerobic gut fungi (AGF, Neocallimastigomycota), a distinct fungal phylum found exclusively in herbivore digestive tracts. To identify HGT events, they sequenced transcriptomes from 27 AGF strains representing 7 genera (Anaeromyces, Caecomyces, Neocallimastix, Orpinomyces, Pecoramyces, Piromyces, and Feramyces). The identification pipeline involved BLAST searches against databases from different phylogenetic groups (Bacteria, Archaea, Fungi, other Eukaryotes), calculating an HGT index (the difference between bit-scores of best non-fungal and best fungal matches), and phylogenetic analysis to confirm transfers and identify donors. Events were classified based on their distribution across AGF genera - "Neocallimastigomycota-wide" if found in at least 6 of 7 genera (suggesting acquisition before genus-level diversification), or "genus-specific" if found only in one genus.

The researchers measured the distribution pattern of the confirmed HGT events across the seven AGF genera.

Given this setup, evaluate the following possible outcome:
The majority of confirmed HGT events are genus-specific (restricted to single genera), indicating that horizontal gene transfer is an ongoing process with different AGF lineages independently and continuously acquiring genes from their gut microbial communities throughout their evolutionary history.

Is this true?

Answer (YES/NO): NO